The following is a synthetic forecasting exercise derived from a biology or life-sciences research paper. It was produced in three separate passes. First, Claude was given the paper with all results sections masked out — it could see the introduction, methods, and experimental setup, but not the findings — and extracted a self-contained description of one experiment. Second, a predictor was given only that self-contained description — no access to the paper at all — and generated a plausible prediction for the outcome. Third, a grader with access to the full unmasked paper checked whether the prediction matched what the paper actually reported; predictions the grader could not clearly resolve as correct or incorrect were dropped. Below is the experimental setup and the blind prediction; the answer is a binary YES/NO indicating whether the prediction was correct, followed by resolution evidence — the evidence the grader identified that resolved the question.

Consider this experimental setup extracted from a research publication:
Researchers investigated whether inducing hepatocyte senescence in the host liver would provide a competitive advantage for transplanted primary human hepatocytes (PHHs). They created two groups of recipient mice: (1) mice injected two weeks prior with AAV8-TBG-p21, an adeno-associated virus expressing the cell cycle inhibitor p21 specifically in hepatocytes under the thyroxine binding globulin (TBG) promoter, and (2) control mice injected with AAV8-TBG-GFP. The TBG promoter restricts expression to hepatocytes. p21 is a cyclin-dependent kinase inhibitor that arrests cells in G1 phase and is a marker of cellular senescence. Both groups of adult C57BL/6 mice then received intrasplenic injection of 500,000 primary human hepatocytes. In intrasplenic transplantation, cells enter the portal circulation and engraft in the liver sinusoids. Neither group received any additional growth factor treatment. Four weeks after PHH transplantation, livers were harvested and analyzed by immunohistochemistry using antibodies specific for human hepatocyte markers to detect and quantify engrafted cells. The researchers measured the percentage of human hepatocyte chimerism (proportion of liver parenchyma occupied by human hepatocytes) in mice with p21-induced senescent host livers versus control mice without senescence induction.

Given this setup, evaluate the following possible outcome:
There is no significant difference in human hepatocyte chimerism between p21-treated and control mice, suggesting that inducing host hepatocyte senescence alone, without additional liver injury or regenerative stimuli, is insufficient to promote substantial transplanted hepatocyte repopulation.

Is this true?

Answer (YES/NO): NO